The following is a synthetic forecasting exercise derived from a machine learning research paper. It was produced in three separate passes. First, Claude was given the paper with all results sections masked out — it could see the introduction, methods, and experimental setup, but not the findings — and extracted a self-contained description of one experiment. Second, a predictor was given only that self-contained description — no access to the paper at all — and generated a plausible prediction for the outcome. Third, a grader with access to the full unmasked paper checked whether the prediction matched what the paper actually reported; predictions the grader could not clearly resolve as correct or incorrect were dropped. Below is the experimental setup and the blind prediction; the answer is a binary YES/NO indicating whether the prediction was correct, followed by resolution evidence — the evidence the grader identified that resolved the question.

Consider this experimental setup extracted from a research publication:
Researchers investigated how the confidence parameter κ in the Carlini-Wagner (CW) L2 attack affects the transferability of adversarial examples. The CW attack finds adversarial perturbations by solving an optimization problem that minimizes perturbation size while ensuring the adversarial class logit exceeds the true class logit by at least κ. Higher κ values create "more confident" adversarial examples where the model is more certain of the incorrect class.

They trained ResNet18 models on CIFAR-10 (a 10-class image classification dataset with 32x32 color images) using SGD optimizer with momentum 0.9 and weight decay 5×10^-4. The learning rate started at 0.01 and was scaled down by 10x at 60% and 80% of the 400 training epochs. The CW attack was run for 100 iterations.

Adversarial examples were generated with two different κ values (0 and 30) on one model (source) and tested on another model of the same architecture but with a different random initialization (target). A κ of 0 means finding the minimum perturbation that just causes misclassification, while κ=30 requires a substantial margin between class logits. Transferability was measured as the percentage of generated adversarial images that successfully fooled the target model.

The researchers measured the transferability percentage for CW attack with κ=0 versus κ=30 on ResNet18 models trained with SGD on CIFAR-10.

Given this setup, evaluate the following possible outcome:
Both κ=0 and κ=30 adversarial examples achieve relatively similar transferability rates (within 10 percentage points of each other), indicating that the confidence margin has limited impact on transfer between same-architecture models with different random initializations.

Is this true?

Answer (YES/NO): NO